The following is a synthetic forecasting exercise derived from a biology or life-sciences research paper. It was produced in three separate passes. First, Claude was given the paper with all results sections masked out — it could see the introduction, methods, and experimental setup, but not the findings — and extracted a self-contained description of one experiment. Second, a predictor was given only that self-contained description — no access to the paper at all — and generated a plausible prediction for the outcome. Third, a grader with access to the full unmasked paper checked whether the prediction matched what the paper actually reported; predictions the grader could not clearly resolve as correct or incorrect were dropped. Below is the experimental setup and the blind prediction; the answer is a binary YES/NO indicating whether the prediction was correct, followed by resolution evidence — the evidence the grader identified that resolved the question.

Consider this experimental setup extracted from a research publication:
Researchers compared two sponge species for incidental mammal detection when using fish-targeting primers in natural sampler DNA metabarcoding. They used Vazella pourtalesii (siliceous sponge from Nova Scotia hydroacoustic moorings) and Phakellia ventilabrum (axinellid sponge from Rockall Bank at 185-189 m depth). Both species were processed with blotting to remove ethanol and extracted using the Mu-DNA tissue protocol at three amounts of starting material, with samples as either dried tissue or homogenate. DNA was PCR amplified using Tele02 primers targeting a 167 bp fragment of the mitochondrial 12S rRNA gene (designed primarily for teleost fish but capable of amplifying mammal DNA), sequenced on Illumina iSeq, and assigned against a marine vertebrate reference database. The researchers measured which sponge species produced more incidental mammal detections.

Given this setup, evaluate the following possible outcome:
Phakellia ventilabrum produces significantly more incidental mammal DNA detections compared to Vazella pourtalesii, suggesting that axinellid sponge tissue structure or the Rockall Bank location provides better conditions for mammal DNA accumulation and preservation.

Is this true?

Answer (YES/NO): NO